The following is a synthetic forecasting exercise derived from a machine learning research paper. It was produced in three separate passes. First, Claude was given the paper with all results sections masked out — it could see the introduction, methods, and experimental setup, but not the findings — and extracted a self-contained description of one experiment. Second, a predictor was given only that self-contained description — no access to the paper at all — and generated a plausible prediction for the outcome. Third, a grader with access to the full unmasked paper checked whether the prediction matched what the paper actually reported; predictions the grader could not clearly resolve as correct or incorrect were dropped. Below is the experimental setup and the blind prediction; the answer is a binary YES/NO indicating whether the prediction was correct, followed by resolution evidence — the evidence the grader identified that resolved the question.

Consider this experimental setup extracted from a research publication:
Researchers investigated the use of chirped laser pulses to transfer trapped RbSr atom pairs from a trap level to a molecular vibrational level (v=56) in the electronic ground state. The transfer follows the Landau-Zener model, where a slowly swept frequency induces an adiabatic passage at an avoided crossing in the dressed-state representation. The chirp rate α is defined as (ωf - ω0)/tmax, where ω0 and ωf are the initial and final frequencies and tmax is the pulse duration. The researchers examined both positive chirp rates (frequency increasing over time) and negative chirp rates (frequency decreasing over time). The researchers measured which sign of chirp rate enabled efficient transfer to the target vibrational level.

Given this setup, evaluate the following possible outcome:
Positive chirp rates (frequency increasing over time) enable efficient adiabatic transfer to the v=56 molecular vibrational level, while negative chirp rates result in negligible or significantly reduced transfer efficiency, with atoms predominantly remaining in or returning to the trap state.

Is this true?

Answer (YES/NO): NO